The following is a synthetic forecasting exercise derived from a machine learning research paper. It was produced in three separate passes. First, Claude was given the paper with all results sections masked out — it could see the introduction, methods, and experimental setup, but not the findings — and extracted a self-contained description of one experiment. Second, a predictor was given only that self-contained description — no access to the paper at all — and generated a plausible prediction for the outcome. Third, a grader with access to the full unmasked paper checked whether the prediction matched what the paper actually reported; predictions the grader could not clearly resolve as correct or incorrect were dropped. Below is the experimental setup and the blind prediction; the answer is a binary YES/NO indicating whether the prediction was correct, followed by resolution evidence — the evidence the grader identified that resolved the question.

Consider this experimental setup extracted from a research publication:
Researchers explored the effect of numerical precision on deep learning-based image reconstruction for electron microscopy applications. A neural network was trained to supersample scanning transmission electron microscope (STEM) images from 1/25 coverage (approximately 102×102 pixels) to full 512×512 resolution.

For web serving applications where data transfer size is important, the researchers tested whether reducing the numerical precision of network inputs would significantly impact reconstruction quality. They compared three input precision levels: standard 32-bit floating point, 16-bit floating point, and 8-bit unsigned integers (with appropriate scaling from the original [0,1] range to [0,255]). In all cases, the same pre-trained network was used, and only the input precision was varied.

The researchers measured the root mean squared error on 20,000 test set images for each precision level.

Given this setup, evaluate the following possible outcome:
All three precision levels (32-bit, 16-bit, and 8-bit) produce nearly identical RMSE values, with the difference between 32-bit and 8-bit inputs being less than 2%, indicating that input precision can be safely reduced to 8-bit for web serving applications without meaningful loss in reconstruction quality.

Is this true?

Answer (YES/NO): NO